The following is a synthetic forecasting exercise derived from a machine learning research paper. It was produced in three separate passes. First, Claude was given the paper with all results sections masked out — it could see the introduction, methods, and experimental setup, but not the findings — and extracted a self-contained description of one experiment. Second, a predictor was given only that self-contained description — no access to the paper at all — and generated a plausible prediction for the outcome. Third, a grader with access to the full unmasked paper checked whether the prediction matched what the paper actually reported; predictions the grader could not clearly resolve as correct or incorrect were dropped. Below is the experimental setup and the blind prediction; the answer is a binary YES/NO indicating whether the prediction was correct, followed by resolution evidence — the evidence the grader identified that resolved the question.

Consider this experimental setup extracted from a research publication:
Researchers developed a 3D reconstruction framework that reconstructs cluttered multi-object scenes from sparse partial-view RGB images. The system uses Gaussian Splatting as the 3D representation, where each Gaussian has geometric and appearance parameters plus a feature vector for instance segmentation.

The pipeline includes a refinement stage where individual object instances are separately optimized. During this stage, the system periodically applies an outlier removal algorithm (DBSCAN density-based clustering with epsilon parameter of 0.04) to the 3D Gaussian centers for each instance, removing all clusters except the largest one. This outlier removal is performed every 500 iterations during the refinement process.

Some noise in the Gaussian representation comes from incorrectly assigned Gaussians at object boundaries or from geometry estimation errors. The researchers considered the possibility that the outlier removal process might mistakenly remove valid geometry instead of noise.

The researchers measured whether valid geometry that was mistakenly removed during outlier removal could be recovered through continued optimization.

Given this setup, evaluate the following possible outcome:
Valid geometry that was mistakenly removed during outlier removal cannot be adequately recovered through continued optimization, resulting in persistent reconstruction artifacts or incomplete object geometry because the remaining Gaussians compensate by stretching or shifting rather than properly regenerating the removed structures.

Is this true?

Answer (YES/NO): NO